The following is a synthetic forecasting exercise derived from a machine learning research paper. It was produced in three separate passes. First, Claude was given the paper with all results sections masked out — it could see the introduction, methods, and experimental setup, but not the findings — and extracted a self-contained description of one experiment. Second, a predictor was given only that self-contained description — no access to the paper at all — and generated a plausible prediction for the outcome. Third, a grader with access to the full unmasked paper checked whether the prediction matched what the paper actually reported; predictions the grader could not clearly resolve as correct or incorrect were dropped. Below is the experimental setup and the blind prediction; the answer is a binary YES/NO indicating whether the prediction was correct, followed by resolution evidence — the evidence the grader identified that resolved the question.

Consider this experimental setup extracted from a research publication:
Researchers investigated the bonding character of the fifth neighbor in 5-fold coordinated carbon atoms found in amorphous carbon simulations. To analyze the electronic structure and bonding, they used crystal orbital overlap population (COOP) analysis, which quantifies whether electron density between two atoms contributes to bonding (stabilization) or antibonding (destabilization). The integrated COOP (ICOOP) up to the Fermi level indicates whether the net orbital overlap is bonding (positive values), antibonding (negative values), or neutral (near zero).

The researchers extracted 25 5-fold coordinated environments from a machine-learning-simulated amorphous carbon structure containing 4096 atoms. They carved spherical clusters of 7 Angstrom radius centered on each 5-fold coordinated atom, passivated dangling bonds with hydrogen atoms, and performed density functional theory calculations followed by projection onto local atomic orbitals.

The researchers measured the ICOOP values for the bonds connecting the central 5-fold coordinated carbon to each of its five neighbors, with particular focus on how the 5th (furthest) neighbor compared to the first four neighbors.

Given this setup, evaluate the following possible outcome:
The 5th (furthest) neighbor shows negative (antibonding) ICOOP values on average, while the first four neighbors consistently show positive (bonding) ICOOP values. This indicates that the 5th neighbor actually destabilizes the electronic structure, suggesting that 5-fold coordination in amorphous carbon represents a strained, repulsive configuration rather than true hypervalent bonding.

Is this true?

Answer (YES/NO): NO